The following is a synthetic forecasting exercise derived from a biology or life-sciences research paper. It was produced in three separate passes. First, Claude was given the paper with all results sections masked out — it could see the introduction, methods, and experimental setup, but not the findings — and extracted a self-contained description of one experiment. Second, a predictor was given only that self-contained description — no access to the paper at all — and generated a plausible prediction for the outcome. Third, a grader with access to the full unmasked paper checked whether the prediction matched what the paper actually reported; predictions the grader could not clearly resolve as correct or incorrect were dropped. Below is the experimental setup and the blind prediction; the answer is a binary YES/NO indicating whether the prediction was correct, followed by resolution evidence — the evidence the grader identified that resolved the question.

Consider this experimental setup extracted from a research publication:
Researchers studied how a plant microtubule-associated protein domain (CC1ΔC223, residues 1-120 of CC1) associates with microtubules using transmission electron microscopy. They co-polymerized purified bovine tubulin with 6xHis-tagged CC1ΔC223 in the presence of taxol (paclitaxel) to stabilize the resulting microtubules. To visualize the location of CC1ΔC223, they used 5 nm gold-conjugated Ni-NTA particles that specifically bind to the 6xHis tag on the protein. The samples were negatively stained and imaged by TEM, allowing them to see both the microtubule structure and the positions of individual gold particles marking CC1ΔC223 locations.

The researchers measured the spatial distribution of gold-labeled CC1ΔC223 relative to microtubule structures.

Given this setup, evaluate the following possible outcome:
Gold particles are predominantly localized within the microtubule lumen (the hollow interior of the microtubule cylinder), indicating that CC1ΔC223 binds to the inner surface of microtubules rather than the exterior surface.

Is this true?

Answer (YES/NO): NO